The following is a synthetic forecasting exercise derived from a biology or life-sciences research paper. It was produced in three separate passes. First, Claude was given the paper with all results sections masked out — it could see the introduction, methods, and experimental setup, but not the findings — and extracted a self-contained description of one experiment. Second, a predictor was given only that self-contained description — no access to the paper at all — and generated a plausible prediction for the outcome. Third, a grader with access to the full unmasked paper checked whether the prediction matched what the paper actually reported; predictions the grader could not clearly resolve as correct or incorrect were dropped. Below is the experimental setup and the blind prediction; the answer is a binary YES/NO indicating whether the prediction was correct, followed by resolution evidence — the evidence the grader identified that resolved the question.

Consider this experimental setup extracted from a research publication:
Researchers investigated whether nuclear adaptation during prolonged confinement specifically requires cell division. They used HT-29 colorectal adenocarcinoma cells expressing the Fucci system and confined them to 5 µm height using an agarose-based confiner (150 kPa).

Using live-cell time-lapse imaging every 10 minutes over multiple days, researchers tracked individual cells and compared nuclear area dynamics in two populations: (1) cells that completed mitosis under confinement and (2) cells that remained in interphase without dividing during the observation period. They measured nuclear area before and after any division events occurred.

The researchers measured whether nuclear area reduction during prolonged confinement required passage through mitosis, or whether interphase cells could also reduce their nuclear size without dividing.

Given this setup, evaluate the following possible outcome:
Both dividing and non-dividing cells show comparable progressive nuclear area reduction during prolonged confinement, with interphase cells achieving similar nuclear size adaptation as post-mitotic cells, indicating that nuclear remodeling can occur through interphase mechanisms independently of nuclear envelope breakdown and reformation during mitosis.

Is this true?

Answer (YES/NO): NO